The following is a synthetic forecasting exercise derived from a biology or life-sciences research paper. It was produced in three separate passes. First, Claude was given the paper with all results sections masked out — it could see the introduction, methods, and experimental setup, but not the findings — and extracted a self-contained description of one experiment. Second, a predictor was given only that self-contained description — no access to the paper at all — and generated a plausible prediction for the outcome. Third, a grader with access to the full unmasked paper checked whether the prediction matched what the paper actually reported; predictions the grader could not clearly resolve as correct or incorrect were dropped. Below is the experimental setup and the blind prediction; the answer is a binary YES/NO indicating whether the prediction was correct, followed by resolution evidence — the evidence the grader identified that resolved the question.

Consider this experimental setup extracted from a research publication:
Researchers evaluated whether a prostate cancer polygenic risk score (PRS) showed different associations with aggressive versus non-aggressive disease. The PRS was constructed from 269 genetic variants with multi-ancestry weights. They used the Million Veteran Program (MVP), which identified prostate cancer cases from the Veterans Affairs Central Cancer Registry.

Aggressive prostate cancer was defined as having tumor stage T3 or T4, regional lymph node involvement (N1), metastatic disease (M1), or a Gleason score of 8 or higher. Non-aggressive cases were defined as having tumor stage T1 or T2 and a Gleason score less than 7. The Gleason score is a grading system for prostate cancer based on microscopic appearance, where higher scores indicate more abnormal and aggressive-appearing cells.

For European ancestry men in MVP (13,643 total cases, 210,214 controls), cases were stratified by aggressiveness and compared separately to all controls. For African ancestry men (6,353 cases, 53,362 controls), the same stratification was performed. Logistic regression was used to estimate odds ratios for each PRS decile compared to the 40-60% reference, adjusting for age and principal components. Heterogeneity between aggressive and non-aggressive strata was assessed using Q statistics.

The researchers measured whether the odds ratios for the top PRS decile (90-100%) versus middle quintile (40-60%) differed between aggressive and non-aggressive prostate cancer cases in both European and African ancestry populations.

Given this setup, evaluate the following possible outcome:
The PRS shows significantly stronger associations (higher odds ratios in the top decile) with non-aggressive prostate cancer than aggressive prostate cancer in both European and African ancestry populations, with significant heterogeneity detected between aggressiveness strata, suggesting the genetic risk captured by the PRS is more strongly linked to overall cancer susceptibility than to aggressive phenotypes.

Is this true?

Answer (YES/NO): NO